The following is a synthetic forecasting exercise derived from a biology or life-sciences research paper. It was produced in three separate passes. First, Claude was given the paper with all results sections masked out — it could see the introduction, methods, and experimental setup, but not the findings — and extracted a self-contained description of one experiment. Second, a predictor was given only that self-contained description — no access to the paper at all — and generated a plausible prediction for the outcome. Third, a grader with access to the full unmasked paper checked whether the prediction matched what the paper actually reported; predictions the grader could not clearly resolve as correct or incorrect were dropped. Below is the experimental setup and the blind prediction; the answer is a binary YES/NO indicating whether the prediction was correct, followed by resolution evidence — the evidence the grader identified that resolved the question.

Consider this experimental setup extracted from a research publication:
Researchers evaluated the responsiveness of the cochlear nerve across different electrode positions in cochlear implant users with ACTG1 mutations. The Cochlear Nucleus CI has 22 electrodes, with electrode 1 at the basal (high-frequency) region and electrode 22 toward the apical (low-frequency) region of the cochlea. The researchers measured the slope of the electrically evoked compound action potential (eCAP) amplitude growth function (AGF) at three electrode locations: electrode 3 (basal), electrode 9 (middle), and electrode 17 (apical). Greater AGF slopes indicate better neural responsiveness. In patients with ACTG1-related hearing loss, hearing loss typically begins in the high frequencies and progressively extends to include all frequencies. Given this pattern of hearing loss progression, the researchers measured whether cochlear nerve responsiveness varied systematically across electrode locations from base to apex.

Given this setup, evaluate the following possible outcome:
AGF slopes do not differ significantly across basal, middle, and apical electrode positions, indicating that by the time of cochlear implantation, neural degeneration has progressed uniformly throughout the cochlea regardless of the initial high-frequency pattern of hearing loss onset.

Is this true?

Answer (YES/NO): NO